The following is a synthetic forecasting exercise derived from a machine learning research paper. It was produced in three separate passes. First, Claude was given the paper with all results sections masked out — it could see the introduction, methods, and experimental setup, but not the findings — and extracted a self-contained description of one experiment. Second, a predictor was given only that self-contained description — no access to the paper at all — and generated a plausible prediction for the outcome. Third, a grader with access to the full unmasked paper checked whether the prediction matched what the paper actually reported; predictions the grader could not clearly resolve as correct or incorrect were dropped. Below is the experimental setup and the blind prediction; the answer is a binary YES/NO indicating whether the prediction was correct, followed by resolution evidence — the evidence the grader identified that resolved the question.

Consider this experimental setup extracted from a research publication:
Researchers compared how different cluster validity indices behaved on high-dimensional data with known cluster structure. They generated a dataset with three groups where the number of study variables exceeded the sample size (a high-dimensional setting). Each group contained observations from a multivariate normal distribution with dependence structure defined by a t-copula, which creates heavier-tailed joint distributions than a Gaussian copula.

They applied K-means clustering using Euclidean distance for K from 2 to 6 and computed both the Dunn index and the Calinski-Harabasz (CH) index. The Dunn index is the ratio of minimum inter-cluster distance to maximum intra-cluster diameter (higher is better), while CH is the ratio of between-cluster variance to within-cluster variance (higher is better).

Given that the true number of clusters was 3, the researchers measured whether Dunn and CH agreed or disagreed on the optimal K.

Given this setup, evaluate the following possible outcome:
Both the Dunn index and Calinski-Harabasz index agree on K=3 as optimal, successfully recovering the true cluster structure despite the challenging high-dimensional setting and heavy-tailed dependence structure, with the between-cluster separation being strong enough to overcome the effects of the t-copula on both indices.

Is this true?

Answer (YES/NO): NO